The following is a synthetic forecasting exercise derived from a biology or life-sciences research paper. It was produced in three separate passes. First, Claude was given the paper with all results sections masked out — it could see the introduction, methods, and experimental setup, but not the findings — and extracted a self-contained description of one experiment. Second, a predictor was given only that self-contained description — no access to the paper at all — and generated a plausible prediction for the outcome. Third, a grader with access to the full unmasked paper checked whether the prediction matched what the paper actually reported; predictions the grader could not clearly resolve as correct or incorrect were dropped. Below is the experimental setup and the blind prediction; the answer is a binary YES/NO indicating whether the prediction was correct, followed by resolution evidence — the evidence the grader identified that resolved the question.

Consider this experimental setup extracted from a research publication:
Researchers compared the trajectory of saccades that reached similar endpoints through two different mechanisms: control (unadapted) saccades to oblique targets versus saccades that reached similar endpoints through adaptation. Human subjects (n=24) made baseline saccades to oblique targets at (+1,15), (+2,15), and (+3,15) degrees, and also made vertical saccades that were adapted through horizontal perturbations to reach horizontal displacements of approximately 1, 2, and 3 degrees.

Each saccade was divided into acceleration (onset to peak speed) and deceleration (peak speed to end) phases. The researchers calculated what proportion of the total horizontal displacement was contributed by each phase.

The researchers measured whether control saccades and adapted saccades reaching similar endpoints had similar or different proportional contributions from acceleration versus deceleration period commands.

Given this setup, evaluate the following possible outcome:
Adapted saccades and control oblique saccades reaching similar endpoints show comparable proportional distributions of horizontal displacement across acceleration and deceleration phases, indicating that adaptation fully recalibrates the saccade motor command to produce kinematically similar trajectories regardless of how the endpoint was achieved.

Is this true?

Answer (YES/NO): NO